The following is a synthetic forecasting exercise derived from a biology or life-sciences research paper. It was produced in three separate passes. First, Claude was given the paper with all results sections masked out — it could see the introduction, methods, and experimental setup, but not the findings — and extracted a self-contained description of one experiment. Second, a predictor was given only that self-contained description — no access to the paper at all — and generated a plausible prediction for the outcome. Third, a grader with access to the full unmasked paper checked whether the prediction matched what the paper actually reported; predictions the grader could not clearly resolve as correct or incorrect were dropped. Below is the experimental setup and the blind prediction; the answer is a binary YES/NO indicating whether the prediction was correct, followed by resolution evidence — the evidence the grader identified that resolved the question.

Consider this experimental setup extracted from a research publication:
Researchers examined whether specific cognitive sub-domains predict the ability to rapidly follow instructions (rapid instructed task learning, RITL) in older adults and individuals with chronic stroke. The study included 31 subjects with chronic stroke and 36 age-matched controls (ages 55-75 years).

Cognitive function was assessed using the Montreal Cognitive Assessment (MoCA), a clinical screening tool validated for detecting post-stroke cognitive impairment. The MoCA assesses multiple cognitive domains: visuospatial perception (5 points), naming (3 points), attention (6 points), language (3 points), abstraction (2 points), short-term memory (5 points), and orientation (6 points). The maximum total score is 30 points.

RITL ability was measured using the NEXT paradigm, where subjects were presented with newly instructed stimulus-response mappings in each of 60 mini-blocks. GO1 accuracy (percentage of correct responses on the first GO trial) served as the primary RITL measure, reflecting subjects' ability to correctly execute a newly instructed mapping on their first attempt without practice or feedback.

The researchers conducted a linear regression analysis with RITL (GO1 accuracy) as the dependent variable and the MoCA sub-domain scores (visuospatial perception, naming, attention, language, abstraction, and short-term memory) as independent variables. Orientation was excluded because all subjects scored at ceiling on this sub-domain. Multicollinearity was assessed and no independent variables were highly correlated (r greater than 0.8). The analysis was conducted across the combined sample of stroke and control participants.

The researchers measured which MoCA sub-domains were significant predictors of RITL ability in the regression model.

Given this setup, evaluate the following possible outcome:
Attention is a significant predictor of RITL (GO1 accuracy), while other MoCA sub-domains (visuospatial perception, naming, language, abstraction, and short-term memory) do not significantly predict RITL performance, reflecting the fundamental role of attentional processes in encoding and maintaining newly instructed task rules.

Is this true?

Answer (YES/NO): NO